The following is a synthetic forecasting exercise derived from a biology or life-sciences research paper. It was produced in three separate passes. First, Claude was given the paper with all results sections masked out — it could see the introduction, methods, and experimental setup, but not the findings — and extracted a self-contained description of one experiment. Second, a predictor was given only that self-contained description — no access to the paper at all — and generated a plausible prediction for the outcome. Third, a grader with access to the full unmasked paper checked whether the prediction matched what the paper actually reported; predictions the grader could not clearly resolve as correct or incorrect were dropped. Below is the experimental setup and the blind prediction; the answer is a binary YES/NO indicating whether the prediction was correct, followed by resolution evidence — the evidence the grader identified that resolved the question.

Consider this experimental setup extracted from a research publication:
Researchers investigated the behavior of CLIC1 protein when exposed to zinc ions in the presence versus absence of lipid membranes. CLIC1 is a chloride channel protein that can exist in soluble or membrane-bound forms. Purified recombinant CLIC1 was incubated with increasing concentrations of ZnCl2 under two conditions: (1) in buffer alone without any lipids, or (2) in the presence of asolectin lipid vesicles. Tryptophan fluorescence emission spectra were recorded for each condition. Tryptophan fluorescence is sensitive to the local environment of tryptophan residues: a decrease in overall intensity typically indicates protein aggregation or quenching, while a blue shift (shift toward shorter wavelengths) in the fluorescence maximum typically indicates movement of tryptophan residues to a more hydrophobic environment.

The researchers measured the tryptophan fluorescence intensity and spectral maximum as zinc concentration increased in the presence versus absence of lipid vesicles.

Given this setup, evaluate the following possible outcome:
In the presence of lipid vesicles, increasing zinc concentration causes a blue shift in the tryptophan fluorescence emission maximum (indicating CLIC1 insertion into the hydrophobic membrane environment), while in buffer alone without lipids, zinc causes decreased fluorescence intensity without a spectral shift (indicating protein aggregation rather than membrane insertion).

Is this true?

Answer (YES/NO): YES